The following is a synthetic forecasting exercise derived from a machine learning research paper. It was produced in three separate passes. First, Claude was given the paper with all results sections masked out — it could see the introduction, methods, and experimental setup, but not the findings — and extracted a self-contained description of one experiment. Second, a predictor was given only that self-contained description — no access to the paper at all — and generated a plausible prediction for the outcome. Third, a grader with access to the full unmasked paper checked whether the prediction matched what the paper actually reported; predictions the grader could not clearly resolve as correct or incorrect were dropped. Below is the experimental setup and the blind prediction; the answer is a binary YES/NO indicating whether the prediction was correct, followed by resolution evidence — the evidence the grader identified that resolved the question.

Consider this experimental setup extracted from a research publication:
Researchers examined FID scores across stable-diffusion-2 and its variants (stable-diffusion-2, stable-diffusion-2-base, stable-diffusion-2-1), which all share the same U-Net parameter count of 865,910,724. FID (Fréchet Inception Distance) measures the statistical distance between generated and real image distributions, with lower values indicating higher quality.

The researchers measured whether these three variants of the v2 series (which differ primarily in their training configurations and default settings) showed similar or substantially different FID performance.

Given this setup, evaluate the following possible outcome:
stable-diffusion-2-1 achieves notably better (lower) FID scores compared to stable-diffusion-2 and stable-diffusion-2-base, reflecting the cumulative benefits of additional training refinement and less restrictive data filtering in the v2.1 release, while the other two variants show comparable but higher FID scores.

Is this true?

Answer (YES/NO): NO